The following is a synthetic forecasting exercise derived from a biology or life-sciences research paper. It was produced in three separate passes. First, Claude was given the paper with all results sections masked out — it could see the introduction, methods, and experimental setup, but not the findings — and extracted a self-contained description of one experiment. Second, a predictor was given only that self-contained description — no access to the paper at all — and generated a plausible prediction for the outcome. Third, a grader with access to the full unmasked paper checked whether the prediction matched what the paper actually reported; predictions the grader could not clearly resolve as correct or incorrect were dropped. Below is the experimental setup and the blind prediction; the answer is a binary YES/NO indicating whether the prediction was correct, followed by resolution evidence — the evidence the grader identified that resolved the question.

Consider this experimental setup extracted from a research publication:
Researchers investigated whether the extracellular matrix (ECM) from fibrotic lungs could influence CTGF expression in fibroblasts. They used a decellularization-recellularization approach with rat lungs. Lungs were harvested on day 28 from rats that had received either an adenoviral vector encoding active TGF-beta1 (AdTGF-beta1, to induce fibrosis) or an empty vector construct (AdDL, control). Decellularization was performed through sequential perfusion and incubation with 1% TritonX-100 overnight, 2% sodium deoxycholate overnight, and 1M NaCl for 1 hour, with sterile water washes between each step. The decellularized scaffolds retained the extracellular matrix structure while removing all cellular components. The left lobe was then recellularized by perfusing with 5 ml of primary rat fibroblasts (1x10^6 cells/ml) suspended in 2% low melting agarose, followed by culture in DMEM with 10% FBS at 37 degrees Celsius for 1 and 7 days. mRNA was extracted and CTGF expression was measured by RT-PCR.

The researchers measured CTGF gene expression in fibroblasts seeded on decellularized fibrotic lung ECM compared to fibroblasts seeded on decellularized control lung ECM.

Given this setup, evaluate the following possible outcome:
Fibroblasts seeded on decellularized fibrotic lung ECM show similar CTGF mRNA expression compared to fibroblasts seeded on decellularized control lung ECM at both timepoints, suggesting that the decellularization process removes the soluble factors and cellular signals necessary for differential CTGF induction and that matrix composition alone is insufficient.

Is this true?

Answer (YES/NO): NO